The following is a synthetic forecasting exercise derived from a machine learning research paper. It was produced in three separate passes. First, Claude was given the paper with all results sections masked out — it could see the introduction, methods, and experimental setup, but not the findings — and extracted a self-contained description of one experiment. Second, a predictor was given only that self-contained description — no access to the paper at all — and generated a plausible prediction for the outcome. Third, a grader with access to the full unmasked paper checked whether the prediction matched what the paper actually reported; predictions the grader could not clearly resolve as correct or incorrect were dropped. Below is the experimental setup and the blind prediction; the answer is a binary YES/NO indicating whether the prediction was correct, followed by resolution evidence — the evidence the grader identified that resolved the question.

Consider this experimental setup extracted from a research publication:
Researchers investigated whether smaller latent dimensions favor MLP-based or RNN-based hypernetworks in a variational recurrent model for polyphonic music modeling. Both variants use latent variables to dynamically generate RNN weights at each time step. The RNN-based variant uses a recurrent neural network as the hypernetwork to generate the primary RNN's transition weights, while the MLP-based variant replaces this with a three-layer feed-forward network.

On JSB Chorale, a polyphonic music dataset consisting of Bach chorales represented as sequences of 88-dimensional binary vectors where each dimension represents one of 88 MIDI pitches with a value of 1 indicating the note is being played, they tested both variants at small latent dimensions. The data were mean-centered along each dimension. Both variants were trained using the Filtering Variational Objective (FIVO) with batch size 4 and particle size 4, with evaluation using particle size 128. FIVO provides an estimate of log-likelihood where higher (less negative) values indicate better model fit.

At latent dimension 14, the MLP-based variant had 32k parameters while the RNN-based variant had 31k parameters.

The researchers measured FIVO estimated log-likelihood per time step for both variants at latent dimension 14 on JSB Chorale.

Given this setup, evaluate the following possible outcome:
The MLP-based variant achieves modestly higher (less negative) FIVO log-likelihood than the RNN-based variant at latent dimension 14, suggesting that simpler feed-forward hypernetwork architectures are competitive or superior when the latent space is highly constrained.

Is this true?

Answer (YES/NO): YES